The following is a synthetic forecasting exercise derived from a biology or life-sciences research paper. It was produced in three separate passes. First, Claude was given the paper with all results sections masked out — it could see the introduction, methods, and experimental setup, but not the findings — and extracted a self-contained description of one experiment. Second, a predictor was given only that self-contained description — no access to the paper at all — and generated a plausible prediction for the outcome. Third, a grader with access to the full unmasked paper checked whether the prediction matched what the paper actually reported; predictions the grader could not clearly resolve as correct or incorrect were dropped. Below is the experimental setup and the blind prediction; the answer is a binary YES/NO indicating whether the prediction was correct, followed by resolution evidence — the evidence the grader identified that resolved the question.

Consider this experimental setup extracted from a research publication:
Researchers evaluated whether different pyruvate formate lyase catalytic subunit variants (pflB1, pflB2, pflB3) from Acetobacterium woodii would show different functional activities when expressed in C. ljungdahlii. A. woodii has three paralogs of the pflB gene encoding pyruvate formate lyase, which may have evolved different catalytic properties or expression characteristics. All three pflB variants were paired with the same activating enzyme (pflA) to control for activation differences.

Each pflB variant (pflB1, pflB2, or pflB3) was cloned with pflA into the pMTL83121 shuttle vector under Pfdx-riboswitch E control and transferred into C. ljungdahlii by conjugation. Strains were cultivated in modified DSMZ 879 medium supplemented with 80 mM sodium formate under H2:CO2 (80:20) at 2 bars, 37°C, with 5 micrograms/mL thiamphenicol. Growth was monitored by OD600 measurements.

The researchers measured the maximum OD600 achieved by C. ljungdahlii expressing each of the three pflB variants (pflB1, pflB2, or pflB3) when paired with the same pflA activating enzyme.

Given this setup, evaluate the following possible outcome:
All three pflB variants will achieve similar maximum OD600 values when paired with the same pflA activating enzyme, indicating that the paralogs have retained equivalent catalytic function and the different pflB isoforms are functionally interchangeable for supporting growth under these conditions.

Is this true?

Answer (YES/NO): NO